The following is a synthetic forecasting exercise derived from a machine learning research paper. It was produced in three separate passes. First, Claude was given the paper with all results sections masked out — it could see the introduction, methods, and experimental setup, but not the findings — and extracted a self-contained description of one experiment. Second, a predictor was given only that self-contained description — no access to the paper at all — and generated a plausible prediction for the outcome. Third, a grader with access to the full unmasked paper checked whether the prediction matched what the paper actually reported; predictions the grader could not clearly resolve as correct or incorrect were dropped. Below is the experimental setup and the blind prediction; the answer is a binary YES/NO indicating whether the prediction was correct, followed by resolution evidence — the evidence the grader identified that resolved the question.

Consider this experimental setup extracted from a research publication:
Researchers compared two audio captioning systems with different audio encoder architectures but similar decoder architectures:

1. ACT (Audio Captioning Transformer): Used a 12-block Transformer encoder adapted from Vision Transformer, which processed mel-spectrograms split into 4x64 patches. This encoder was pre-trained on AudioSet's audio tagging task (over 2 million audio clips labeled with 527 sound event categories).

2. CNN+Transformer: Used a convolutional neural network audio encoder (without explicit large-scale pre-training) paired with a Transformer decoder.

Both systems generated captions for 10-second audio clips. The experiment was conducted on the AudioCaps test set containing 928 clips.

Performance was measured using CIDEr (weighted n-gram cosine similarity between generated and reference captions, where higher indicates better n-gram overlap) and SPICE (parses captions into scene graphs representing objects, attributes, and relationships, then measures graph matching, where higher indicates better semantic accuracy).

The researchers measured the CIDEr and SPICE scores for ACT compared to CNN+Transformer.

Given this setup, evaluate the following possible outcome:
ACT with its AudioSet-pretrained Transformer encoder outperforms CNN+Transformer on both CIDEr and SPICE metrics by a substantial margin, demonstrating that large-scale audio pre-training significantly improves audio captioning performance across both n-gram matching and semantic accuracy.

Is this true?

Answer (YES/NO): NO